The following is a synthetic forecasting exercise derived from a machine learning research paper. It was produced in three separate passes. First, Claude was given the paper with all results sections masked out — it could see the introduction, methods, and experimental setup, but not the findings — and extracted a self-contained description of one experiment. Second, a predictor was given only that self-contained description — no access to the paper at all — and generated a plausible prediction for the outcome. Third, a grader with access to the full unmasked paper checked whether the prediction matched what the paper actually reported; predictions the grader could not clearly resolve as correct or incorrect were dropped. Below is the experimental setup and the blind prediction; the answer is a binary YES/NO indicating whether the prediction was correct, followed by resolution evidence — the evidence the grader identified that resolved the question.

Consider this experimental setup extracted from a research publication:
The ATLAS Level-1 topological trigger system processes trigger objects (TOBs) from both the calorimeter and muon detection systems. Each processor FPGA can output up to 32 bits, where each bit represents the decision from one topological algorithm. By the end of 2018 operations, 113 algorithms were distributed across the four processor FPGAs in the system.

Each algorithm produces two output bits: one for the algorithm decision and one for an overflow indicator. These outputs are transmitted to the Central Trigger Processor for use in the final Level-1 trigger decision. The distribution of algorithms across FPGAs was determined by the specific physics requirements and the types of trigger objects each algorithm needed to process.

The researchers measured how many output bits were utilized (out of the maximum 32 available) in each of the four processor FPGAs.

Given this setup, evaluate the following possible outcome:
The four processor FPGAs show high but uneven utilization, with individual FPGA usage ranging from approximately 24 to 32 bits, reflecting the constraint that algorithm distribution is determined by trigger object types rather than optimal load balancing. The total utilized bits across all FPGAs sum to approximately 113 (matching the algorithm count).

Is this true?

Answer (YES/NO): NO